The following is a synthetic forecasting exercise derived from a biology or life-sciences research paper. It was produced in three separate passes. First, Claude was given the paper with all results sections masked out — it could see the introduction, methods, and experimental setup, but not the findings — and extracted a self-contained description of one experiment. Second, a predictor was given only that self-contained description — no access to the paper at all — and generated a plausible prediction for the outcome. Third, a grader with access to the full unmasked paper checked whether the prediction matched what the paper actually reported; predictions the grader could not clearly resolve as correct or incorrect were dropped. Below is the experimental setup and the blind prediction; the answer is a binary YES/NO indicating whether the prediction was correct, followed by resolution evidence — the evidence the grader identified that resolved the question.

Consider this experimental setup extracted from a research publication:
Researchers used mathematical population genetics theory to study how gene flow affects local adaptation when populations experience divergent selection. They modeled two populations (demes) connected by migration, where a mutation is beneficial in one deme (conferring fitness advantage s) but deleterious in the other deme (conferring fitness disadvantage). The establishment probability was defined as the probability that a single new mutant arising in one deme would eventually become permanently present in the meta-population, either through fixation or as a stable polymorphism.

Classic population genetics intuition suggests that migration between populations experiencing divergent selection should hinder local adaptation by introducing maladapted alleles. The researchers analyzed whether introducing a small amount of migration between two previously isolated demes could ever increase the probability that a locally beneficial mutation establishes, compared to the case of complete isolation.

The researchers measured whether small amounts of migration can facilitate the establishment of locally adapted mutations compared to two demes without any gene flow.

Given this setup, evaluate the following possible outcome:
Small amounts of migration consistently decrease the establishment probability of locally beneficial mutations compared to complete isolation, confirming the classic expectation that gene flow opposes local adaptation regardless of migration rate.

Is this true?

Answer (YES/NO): NO